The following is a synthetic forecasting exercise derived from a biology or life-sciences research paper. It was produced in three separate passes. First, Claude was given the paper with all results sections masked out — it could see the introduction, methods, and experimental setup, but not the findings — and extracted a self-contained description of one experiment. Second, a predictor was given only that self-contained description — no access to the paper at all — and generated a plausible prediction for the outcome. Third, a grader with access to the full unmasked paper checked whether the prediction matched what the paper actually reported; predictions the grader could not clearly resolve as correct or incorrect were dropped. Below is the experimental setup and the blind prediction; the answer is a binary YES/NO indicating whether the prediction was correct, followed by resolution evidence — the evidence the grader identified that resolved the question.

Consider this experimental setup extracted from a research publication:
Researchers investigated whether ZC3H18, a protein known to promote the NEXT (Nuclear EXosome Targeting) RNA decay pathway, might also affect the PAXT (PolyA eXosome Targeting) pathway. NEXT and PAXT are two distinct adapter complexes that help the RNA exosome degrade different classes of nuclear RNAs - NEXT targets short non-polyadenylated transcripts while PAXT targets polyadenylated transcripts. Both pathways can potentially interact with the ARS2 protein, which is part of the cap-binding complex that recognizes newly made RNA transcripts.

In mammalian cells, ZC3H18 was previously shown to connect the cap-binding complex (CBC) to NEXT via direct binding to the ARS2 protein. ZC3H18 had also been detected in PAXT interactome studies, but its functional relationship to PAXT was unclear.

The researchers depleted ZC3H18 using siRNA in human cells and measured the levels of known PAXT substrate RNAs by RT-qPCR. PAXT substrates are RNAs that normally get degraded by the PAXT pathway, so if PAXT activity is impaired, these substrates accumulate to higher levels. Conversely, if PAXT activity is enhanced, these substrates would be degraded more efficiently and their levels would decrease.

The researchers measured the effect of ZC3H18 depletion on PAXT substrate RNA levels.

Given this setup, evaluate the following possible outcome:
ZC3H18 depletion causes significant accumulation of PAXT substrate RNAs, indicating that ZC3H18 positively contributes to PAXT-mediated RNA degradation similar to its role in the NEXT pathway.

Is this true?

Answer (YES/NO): NO